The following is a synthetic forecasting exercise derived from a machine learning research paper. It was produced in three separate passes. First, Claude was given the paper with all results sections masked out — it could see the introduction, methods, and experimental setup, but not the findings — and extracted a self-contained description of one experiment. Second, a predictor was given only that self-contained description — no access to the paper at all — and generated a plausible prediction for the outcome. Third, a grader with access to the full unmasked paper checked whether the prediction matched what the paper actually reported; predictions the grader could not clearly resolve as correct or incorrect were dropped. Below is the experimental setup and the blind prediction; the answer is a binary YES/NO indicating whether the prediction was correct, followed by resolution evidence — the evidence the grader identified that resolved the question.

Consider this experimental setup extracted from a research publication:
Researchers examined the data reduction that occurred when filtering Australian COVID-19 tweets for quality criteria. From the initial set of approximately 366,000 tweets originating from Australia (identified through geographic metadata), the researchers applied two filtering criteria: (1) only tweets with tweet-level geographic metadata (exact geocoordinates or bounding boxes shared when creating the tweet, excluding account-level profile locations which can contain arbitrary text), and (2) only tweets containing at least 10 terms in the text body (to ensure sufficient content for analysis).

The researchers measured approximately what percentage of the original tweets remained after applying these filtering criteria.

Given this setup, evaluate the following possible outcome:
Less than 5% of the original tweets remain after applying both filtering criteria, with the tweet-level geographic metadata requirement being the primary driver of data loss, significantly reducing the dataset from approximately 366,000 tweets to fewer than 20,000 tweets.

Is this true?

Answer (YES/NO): NO